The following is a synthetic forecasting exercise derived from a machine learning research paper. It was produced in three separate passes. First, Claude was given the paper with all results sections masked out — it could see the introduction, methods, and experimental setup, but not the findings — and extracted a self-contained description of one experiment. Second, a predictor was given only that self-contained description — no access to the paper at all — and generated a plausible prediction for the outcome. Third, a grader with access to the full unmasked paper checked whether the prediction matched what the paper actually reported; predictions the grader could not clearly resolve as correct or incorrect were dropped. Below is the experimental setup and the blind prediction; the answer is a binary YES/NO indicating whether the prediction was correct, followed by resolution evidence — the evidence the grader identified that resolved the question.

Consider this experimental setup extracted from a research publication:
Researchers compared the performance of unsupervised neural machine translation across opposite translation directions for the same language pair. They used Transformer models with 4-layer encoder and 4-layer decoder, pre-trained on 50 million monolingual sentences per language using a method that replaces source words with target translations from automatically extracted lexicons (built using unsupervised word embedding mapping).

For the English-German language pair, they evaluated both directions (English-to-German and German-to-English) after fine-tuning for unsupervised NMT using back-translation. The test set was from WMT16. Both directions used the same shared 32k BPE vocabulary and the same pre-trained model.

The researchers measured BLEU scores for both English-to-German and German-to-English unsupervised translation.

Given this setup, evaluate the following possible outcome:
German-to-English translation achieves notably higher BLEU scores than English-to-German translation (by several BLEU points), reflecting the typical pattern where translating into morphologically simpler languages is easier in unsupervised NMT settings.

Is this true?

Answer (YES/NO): YES